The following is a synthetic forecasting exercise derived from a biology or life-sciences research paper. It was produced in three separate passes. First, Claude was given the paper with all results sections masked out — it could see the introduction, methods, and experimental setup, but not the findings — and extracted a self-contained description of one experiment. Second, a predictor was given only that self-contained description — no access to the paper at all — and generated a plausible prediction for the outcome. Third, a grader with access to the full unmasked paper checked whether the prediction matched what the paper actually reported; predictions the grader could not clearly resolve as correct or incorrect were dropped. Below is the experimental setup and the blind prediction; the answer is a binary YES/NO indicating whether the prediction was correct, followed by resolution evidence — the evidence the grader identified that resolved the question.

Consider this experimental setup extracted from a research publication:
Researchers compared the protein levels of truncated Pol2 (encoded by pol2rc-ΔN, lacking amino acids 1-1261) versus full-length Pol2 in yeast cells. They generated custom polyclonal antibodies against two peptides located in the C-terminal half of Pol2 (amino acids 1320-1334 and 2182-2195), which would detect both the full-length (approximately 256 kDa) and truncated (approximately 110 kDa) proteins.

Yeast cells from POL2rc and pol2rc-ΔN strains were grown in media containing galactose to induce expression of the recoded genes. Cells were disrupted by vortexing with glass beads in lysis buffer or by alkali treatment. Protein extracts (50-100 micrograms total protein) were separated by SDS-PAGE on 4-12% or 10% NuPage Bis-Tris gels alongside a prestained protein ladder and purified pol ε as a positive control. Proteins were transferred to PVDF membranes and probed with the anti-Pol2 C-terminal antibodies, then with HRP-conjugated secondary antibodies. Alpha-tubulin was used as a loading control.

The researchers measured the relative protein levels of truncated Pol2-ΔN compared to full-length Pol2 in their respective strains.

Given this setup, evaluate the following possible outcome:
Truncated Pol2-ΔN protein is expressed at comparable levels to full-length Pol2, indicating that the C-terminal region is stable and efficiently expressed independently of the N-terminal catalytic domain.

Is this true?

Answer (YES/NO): YES